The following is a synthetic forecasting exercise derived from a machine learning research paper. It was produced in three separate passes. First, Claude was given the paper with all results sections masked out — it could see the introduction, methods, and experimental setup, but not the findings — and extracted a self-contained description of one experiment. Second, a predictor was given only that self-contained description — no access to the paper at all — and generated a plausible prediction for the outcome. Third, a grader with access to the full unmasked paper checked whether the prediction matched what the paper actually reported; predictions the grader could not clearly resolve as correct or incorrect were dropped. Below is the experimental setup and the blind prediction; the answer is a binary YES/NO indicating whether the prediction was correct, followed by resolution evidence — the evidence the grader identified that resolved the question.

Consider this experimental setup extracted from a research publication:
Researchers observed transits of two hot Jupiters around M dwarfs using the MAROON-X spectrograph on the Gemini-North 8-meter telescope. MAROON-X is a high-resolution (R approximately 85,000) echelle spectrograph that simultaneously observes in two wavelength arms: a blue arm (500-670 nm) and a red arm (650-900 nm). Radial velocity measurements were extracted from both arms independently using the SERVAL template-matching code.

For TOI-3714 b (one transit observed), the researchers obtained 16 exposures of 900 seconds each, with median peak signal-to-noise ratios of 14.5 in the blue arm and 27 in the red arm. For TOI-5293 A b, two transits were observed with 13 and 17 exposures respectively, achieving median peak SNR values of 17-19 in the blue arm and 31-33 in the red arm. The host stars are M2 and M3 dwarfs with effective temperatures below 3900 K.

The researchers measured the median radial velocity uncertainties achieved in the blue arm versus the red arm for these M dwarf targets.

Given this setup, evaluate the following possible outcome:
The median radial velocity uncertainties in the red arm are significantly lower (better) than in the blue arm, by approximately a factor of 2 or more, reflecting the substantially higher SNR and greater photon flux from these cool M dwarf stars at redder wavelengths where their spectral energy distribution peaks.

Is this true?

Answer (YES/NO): NO